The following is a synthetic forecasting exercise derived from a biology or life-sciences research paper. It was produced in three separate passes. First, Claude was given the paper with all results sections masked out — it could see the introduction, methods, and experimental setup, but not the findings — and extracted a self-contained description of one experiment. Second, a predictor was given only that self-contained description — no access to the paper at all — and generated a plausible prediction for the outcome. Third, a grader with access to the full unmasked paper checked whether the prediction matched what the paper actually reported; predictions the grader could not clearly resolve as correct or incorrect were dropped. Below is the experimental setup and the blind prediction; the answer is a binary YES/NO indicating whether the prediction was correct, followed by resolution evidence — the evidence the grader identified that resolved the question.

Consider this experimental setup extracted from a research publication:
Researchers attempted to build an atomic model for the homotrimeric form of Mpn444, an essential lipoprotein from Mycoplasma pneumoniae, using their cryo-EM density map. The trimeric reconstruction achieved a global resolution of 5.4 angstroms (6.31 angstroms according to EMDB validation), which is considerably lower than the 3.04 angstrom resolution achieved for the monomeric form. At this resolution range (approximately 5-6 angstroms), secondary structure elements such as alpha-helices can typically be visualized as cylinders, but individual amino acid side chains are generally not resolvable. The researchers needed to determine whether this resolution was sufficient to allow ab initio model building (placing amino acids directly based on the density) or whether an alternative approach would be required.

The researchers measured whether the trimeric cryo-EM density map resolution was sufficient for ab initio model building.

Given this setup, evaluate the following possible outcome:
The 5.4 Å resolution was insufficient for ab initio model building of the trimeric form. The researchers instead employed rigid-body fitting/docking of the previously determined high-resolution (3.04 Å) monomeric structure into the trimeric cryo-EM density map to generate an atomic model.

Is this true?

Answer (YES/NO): YES